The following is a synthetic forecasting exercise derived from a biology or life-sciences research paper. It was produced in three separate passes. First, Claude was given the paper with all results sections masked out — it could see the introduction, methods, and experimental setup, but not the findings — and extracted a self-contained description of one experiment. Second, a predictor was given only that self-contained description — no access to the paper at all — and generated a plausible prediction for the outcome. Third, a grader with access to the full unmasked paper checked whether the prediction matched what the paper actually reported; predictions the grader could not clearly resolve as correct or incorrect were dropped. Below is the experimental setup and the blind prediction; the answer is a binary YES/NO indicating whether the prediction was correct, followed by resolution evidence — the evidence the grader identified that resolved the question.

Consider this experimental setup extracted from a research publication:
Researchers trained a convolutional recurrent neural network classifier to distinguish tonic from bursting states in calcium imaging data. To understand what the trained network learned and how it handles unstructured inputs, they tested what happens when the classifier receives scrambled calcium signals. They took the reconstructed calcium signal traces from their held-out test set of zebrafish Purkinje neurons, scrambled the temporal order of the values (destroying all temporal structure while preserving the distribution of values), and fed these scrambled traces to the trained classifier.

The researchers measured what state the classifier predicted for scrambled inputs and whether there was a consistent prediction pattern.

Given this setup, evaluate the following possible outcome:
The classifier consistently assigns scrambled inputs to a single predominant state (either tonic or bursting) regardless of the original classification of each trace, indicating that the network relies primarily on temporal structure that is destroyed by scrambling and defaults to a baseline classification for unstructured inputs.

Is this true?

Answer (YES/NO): YES